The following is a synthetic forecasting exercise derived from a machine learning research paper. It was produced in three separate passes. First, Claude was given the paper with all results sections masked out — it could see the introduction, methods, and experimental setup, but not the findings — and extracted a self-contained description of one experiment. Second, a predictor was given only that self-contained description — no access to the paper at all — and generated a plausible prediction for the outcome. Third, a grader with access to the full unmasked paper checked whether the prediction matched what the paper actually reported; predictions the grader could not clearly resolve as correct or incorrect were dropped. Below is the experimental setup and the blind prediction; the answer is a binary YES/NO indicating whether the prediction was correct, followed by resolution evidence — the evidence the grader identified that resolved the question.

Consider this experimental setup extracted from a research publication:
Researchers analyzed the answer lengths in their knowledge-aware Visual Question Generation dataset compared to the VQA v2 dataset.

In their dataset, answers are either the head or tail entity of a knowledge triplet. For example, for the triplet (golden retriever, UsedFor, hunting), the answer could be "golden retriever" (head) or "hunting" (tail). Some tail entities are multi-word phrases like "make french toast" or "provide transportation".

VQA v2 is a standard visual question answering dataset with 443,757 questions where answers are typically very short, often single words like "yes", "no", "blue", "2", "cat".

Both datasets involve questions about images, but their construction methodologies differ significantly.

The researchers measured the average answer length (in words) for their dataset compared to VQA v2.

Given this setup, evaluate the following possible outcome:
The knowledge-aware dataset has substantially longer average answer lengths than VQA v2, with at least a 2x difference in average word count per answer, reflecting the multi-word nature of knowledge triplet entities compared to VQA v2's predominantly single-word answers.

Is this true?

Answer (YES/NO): NO